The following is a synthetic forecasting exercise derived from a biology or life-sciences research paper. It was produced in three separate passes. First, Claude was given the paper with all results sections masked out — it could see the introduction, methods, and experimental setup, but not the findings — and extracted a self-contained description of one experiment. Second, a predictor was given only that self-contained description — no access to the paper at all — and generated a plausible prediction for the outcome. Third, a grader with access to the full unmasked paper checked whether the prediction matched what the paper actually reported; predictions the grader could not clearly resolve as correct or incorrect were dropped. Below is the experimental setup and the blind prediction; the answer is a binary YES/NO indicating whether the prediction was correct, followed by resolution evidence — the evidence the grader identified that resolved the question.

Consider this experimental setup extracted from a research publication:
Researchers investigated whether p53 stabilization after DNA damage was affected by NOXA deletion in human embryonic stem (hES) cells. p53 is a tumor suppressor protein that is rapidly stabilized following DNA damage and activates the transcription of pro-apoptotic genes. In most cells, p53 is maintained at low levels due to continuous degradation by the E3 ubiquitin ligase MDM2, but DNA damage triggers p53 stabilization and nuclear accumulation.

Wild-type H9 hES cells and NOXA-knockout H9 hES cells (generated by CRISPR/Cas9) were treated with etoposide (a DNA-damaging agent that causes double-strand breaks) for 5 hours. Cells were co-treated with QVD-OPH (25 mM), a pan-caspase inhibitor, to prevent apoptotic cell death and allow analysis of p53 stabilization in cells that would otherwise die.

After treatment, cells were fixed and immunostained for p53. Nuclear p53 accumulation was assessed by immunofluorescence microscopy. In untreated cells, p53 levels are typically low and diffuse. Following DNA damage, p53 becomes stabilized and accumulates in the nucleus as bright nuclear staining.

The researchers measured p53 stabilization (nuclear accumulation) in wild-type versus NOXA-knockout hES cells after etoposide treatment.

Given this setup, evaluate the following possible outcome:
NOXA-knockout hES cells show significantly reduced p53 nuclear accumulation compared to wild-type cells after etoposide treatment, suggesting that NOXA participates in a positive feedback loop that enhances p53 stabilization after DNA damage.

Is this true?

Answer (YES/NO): NO